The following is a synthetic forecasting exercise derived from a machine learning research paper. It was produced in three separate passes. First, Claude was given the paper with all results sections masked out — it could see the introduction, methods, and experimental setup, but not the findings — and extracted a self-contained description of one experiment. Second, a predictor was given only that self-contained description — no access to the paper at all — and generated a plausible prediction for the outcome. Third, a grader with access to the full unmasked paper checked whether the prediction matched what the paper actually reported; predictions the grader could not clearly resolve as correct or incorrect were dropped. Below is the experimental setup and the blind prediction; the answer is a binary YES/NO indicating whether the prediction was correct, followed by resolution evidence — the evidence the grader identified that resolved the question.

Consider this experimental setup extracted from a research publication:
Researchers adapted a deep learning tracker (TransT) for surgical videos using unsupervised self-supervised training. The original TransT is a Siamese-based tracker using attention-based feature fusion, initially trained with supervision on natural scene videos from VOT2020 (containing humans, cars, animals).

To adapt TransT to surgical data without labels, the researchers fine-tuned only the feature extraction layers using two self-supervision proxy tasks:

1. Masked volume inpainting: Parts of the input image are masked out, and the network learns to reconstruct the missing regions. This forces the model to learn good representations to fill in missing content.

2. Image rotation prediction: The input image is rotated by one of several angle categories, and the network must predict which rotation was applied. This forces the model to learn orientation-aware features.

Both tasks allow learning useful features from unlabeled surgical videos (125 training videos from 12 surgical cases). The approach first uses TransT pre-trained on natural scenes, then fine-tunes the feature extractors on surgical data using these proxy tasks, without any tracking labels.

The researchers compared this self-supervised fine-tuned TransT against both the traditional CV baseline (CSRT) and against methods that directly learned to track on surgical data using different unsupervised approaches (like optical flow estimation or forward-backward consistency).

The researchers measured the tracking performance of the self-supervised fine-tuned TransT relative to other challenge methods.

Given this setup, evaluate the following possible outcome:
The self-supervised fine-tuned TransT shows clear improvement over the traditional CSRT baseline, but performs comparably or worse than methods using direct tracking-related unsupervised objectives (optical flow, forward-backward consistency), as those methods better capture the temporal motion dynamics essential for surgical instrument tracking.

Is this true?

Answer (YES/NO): NO